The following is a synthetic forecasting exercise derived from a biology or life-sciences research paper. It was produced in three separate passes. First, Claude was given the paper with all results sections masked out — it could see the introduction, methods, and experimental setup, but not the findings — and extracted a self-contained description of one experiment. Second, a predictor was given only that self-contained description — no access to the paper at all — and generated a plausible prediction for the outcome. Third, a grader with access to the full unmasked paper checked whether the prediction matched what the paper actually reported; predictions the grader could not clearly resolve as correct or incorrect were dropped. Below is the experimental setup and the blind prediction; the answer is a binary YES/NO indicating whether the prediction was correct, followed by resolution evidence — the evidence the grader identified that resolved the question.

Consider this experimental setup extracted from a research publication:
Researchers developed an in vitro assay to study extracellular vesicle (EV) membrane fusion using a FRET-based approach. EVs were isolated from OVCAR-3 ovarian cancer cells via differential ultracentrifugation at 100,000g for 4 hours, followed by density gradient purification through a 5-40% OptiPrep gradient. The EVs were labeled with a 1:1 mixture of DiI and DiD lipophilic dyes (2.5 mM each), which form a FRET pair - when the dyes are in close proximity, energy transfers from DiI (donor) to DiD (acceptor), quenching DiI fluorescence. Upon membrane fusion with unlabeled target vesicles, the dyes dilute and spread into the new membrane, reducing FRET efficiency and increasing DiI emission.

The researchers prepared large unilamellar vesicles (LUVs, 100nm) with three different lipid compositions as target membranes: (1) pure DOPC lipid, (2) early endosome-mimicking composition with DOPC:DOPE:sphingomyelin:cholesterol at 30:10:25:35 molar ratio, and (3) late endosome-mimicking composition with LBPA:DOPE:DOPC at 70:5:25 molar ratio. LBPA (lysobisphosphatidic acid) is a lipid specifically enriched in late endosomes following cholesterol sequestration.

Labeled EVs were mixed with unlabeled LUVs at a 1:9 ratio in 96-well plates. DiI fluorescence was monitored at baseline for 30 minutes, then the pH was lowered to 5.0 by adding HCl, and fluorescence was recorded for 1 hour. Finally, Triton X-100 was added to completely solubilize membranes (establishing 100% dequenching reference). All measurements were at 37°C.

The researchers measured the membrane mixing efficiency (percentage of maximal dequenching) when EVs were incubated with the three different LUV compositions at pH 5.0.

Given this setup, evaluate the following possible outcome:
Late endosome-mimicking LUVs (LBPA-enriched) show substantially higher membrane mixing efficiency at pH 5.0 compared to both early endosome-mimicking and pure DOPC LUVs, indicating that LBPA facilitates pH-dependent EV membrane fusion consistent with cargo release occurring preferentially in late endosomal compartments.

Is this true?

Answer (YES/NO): YES